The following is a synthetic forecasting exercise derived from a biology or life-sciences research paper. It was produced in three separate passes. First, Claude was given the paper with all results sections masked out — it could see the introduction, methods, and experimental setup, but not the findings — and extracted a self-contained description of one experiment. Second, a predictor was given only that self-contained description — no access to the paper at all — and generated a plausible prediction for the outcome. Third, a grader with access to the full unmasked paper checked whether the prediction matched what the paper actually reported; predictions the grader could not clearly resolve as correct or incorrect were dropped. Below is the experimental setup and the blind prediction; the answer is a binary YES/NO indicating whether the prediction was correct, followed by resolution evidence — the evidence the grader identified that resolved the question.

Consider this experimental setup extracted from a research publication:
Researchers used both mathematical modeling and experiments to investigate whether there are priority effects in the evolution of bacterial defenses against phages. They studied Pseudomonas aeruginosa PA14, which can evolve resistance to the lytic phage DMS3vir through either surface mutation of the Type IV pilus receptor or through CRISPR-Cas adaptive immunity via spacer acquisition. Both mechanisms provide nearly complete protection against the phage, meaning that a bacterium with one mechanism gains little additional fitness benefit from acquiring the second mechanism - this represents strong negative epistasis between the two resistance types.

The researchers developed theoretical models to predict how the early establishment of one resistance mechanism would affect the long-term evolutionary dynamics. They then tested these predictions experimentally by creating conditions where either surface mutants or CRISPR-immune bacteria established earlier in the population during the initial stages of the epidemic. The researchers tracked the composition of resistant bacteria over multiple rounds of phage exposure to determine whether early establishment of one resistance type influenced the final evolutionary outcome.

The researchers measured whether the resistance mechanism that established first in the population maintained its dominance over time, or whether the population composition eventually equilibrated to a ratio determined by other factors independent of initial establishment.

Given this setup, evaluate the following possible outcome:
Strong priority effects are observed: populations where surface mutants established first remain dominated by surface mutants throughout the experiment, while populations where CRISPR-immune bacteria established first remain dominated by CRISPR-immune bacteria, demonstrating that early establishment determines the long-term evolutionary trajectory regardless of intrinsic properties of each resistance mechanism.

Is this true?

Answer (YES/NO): NO